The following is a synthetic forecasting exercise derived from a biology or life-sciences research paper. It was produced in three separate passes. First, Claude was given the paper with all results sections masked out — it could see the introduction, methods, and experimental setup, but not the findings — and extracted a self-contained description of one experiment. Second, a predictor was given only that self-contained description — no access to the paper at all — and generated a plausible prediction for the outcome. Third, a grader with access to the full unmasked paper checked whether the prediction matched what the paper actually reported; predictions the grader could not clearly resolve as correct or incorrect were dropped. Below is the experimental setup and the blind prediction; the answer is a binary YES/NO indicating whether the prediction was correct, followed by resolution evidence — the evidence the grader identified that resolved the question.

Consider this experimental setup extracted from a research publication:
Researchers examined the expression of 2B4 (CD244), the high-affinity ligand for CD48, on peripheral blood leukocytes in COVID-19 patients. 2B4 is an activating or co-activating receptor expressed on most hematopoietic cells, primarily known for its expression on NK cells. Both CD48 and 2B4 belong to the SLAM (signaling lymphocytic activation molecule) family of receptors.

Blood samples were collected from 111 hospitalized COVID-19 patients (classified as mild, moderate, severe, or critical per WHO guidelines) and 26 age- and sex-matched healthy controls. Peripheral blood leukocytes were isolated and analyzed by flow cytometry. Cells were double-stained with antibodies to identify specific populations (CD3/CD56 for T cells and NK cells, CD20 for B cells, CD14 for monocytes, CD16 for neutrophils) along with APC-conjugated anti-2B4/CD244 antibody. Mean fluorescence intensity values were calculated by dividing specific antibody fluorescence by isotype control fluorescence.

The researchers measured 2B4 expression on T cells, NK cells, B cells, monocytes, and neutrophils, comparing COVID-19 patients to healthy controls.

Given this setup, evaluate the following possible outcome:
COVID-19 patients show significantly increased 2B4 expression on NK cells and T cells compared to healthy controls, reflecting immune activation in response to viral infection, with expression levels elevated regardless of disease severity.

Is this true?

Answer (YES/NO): NO